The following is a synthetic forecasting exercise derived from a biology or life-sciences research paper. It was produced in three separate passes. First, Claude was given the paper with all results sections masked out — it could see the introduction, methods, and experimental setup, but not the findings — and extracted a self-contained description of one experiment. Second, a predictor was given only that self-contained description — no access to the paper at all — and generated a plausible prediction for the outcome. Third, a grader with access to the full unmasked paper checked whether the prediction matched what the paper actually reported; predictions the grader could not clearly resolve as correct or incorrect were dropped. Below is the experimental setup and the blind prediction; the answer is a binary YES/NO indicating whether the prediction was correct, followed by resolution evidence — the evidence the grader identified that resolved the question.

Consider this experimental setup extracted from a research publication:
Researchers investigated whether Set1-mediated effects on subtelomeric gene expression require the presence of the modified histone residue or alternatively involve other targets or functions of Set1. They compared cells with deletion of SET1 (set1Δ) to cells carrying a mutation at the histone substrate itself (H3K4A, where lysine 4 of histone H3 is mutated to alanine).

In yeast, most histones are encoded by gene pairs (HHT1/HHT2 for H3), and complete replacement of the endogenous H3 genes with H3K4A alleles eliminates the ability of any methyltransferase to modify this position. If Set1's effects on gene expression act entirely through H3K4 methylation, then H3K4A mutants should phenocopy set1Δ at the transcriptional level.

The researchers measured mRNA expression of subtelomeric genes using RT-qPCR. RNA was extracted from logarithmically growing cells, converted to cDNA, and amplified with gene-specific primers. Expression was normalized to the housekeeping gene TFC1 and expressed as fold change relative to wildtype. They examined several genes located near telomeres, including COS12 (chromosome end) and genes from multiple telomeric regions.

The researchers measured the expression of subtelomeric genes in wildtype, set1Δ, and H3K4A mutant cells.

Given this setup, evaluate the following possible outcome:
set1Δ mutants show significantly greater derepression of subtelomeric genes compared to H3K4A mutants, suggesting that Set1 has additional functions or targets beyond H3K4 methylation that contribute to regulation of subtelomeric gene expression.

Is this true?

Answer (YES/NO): NO